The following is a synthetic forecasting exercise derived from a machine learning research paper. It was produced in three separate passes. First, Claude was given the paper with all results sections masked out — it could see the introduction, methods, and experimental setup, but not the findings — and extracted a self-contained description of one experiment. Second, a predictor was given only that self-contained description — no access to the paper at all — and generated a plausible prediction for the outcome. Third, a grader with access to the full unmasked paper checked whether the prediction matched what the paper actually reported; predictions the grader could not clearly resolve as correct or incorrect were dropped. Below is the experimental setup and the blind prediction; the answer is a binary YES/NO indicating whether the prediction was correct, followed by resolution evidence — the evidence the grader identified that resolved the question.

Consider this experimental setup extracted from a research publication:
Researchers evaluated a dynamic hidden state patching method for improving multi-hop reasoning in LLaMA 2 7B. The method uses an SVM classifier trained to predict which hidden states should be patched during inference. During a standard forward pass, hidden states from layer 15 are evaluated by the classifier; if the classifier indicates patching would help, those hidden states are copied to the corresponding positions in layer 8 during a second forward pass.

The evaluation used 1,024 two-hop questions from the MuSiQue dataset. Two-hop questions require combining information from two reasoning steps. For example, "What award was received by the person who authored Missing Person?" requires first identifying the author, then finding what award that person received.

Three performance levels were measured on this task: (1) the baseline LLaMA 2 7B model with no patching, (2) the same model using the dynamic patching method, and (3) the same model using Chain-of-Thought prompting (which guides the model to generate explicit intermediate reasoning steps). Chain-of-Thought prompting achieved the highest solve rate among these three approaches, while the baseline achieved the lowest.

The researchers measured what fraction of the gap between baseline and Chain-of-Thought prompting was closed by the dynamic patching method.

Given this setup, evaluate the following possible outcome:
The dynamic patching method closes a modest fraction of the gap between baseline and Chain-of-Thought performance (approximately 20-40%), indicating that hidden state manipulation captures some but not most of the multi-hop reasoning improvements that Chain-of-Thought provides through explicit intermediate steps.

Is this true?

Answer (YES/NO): NO